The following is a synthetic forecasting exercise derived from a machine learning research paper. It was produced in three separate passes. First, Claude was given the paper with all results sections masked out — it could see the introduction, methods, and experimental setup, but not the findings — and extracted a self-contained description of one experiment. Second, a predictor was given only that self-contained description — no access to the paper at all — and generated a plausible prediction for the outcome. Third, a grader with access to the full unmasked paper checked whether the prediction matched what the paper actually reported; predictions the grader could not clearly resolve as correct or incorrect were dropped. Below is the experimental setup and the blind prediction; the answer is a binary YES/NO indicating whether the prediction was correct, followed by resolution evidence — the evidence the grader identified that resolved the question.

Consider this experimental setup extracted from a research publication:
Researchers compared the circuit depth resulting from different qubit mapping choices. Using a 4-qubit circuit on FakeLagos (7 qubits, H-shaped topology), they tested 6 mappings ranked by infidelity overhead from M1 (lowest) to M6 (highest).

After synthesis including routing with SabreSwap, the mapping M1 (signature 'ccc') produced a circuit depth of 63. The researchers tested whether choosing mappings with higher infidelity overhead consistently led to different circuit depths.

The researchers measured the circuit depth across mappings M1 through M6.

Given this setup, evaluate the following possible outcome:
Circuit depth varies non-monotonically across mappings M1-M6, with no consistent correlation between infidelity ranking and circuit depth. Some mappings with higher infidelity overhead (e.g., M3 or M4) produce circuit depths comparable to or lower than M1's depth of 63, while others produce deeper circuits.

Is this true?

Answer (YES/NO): NO